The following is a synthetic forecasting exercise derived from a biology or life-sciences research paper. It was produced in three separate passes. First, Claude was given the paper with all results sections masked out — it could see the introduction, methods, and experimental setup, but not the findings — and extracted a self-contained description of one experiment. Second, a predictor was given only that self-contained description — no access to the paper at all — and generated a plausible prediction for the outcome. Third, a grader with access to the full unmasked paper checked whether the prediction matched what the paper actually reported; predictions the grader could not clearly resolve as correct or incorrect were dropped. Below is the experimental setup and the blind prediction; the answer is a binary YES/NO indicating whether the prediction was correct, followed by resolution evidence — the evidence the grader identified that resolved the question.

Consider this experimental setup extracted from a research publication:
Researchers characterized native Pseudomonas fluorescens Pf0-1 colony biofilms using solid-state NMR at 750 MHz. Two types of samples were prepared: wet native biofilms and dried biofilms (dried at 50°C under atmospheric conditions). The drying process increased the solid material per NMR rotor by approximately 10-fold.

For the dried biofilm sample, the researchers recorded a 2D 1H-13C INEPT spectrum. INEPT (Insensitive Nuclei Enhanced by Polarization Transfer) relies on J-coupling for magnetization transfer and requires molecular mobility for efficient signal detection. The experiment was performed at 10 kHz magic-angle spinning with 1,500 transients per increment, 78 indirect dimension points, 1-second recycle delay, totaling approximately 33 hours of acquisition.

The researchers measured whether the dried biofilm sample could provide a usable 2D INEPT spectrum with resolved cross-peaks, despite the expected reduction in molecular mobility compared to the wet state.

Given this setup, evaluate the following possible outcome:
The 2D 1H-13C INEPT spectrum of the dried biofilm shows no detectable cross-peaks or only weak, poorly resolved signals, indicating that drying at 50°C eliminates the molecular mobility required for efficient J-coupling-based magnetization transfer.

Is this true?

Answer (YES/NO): NO